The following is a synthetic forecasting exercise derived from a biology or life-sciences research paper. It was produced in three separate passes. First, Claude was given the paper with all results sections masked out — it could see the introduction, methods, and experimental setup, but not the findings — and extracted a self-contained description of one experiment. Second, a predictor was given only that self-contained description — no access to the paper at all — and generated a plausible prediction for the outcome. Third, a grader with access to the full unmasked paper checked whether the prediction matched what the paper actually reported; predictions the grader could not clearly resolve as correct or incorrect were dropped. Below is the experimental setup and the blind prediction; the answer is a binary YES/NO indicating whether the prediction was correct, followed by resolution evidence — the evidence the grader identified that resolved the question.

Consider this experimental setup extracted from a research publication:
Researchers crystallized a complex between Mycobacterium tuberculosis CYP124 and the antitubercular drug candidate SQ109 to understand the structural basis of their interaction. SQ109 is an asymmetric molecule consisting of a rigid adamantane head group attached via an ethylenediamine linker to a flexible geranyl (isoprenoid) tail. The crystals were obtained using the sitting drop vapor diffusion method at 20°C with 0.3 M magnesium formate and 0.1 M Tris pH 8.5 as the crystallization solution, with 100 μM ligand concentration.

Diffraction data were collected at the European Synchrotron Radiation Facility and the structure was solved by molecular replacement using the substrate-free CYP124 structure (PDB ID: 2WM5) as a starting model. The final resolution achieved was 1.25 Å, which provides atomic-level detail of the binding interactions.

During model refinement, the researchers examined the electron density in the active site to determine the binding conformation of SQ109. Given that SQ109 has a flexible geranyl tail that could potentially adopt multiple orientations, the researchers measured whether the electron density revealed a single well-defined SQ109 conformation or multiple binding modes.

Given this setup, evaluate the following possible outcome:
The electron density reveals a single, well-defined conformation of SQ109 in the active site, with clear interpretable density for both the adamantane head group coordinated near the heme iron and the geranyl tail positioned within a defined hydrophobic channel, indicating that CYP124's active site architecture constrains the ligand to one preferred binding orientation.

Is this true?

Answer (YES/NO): NO